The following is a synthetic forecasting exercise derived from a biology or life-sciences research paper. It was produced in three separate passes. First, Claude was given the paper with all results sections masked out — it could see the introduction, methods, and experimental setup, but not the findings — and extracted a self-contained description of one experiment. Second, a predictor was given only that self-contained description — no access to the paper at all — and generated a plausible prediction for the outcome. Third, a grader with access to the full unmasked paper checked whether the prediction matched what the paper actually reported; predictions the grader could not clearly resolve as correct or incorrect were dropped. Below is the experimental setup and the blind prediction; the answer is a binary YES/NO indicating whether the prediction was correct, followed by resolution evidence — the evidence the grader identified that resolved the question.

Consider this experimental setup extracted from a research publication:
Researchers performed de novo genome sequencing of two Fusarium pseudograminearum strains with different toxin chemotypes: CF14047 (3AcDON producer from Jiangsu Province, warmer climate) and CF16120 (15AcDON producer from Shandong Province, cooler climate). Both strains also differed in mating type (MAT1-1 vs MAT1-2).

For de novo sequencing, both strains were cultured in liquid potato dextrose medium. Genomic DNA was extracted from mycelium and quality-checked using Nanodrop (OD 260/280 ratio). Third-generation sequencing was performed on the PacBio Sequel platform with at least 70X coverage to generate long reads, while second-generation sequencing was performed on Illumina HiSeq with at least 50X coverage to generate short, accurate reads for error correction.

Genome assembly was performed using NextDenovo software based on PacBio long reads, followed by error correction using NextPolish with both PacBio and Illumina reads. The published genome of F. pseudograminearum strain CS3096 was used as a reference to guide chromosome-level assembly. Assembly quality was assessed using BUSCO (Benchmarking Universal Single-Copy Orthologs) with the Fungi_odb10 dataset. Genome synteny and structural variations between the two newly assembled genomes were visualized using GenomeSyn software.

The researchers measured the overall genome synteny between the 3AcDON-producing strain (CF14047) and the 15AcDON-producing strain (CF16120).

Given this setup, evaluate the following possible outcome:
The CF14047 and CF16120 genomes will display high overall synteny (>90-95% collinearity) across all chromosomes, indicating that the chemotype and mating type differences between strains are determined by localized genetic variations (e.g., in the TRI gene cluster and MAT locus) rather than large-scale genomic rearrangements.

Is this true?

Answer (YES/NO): YES